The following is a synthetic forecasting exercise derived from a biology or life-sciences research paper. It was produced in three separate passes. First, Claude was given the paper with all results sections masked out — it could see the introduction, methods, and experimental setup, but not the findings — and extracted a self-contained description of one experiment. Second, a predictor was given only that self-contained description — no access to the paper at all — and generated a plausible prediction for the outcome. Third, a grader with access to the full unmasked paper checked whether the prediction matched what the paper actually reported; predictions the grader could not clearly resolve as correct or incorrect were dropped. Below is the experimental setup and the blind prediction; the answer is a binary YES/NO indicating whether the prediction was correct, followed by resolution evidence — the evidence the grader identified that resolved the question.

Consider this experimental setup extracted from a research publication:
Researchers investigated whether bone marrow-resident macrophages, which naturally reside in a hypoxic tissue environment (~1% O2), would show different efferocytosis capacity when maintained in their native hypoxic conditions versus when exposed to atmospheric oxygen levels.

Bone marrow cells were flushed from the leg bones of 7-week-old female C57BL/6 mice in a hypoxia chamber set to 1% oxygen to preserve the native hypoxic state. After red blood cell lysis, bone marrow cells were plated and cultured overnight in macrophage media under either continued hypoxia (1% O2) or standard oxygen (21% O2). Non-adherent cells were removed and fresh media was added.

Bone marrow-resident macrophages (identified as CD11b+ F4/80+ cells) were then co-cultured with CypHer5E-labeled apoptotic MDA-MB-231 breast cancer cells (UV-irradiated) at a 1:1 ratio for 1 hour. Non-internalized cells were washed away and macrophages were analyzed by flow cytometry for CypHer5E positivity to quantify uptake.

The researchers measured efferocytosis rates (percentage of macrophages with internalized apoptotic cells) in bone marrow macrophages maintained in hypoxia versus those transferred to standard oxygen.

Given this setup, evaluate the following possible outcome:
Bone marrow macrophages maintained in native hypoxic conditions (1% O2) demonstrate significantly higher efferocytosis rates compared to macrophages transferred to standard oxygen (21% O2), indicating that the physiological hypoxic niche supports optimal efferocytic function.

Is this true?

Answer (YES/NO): YES